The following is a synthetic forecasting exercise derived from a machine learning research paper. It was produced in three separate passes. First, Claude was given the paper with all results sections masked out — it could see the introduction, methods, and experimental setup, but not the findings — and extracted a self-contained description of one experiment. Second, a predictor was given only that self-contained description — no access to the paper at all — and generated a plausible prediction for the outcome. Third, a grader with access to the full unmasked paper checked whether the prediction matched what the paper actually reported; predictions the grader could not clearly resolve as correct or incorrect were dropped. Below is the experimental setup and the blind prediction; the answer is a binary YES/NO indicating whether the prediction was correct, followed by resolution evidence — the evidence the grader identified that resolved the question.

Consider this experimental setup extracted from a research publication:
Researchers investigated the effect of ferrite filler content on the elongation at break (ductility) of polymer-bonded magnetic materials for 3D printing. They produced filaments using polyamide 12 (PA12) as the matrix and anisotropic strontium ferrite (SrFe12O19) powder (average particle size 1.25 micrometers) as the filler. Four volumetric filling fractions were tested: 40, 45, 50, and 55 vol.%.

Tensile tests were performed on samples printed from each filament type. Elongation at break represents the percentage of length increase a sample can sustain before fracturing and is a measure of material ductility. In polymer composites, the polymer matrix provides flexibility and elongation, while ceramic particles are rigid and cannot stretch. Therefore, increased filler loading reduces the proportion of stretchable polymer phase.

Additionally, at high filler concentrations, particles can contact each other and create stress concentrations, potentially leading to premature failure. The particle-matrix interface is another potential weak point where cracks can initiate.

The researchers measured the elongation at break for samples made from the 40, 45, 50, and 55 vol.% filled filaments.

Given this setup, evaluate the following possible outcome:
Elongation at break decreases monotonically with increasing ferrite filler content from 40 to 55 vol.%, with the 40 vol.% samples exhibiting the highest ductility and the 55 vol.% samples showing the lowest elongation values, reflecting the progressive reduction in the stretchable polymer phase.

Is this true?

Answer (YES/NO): NO